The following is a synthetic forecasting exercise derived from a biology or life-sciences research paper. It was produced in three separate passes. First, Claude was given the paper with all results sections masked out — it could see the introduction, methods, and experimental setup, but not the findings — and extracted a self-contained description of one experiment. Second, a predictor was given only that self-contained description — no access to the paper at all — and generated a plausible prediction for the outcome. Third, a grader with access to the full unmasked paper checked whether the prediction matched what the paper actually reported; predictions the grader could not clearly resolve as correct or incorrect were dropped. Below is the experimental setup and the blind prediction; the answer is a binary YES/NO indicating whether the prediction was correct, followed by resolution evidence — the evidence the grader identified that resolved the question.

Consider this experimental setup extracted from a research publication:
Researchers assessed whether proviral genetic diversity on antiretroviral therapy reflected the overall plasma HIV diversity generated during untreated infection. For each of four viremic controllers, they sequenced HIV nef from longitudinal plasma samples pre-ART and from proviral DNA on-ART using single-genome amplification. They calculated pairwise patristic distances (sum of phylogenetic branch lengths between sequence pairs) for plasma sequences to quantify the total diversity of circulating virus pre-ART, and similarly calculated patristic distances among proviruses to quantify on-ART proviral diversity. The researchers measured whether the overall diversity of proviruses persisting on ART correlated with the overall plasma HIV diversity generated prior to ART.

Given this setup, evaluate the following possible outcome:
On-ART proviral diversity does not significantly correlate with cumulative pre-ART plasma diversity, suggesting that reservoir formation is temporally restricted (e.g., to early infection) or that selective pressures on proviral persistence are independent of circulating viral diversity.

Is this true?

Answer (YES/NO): NO